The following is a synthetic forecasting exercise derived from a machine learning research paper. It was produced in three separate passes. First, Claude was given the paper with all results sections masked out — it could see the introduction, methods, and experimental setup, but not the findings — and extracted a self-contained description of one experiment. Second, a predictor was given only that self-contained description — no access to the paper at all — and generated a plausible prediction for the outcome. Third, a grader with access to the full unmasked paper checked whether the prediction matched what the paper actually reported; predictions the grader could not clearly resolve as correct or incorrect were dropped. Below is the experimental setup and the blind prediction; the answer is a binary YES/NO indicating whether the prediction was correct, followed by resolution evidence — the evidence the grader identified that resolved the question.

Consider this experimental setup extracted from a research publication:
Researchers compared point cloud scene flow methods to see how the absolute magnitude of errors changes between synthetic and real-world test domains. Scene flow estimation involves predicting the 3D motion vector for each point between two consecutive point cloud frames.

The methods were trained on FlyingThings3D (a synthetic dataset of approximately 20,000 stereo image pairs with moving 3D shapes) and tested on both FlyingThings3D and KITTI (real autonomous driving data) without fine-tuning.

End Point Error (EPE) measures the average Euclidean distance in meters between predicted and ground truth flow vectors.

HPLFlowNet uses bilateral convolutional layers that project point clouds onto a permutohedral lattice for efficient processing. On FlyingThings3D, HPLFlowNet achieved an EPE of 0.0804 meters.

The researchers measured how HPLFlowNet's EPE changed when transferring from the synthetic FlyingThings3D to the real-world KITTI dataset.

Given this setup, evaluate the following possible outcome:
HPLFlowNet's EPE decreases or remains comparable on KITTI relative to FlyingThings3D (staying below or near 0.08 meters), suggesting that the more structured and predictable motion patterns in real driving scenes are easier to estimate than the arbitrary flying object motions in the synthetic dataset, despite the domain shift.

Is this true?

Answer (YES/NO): NO